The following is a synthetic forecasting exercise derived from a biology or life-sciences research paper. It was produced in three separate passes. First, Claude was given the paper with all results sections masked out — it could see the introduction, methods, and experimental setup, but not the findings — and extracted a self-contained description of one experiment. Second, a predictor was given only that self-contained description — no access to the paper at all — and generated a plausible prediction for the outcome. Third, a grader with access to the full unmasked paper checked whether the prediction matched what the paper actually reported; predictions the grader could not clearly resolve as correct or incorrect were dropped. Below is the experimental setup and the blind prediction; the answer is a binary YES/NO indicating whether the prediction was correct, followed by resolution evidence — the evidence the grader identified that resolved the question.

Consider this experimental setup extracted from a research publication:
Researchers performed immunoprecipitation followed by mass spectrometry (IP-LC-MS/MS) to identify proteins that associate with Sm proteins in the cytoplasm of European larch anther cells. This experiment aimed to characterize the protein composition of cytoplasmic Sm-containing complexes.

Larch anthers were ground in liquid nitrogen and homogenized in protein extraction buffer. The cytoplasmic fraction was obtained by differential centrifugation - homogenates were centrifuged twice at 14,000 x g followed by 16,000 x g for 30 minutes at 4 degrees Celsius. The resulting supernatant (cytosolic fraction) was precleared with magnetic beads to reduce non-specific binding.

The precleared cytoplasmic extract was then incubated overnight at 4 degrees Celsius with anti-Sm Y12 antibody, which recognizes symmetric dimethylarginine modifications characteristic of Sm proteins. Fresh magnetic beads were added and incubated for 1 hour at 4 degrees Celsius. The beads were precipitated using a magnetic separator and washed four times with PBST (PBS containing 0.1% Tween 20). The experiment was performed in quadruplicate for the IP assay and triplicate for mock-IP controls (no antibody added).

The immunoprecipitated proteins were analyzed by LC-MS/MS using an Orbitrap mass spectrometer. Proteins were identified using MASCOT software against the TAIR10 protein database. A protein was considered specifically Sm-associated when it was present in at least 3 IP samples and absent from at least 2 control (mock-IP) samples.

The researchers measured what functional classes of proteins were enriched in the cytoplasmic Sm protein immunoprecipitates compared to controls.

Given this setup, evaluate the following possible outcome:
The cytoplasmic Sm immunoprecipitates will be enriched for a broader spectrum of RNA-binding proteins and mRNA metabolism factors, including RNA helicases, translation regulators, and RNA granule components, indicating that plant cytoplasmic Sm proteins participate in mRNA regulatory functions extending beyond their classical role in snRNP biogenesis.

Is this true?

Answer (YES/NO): YES